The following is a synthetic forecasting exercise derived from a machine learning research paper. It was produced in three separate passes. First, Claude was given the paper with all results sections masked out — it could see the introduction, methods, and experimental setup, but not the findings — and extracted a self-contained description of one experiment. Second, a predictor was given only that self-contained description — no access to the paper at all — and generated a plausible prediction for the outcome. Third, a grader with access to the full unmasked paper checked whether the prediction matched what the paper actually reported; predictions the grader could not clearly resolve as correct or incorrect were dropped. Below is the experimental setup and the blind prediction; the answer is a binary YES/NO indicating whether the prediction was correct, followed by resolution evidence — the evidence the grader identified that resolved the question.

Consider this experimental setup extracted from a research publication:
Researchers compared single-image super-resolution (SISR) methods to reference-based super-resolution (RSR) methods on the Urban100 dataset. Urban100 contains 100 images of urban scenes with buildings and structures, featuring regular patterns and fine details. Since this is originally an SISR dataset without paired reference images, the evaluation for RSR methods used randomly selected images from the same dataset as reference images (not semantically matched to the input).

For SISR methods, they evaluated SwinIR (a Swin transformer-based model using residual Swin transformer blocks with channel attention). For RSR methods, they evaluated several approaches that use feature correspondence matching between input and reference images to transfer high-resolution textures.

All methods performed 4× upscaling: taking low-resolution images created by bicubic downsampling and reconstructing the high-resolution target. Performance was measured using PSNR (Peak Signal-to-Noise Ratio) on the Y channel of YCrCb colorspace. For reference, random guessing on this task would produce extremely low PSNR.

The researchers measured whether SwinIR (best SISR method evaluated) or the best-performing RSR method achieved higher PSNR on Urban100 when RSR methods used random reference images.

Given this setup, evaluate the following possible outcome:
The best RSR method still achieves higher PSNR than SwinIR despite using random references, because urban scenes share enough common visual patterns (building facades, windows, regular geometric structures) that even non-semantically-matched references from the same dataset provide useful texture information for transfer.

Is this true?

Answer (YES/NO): YES